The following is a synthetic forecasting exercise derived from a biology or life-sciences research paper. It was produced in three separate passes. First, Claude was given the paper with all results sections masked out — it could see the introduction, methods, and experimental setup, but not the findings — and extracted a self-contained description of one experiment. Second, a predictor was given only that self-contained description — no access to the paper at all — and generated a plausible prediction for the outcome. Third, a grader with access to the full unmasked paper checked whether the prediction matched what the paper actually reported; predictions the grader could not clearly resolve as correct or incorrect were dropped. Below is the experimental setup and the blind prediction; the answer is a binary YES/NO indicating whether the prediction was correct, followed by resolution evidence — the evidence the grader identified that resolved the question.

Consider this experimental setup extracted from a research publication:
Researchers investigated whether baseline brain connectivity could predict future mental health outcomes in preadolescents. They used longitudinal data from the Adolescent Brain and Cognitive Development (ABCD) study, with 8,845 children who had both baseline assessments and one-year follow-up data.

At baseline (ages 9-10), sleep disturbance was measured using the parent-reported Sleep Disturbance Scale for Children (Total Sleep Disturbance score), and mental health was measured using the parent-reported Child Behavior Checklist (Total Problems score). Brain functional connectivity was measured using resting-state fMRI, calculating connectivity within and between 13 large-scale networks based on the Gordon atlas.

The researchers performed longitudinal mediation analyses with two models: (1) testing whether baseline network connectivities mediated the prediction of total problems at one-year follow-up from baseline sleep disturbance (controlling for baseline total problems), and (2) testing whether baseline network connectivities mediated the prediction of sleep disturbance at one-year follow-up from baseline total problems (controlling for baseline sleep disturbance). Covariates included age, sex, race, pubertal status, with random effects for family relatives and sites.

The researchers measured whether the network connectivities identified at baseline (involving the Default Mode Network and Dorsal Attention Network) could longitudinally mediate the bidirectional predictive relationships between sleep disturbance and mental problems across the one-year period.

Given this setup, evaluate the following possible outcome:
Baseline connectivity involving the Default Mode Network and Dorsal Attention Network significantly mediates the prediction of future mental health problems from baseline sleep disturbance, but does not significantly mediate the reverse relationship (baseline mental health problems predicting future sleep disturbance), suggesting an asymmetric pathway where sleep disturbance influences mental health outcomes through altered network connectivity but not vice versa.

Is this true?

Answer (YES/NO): NO